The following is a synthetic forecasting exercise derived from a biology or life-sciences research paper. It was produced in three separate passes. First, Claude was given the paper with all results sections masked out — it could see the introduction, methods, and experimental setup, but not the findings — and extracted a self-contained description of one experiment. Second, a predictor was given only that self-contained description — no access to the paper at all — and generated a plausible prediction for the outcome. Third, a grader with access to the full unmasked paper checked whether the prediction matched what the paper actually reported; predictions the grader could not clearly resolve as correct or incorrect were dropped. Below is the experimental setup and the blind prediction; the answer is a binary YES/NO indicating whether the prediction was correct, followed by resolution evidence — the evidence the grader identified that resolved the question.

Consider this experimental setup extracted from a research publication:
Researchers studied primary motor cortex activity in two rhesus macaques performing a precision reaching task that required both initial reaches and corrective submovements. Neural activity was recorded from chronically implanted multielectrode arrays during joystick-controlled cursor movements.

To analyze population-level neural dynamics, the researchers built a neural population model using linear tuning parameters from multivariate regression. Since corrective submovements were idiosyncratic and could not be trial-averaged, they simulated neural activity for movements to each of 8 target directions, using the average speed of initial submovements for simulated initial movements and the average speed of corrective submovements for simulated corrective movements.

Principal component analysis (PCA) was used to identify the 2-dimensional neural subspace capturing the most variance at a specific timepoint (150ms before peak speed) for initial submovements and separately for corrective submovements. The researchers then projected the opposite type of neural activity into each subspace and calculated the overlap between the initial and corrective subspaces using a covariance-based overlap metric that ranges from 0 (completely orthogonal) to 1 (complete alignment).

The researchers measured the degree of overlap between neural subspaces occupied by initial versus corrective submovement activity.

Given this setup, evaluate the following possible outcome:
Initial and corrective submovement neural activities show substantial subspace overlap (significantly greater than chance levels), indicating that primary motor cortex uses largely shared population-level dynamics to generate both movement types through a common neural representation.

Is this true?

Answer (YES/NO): NO